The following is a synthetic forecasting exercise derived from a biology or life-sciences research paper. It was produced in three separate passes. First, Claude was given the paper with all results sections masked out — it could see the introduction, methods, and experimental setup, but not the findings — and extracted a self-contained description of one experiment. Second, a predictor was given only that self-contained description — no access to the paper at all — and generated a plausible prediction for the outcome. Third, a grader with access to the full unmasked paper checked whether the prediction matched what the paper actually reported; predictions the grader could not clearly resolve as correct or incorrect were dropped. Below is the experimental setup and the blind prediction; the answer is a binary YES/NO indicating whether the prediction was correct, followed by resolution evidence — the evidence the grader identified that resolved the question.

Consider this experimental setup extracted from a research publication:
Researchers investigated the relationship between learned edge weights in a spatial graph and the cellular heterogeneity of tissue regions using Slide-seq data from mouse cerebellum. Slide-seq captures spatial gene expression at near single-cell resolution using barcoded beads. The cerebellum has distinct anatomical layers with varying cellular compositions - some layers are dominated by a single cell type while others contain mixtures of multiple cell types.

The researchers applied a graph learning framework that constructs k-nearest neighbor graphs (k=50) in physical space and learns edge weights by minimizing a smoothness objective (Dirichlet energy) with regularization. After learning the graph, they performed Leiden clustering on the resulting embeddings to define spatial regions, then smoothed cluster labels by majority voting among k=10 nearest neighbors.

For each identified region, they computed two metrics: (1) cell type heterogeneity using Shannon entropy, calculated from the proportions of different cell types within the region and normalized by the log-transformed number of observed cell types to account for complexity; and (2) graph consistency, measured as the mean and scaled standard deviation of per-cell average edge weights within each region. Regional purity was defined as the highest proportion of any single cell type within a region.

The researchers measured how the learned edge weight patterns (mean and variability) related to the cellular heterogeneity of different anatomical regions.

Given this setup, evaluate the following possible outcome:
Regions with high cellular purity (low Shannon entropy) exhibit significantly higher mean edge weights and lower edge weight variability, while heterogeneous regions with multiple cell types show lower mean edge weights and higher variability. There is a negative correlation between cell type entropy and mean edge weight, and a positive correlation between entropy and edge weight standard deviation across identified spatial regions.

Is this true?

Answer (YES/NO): NO